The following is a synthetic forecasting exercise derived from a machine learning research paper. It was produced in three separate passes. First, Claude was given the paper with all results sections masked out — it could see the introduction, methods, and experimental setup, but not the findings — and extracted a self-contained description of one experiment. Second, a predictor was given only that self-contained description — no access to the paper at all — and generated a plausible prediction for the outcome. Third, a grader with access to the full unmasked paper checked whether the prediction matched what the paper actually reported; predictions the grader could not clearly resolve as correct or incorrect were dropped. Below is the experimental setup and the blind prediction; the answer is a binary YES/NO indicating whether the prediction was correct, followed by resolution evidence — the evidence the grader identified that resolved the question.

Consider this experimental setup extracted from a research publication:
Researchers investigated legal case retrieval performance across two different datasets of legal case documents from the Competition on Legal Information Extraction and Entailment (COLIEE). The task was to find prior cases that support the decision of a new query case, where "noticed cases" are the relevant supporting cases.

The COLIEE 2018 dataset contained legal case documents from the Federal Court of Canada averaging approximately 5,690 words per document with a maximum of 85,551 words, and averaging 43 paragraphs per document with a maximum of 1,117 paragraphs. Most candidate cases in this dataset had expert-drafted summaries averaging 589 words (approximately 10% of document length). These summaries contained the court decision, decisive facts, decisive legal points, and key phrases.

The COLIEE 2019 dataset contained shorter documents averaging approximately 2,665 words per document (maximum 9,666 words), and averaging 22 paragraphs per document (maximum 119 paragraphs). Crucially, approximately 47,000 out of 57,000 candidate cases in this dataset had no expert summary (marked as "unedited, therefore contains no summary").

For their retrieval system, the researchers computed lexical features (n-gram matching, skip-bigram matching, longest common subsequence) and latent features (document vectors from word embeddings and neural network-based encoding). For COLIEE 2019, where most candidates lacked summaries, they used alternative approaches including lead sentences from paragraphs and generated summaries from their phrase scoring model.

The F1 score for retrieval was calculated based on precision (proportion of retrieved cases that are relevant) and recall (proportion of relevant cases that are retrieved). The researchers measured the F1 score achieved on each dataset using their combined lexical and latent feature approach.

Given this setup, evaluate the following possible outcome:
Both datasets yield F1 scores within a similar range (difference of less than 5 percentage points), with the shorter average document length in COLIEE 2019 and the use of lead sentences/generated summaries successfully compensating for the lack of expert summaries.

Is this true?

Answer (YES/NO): NO